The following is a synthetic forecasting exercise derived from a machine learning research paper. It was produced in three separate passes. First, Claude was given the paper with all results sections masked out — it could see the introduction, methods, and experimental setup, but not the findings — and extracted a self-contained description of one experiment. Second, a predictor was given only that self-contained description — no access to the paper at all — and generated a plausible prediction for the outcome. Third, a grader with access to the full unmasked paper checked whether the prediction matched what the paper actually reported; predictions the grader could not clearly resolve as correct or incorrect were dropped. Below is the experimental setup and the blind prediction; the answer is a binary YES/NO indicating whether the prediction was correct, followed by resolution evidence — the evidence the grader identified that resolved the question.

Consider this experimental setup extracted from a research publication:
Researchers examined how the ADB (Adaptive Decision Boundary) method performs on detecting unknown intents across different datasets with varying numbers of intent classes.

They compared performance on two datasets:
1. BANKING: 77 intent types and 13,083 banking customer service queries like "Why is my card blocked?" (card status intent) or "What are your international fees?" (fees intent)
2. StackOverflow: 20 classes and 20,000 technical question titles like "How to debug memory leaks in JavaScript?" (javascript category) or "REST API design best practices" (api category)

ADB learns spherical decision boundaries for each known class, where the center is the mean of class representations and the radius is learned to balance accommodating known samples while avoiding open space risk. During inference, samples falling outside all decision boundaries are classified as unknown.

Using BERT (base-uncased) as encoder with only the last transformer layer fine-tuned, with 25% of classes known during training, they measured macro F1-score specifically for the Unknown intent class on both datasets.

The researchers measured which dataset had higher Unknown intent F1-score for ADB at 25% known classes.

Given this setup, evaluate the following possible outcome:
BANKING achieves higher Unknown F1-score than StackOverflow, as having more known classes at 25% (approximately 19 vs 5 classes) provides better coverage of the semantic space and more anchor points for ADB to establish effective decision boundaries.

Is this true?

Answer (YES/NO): NO